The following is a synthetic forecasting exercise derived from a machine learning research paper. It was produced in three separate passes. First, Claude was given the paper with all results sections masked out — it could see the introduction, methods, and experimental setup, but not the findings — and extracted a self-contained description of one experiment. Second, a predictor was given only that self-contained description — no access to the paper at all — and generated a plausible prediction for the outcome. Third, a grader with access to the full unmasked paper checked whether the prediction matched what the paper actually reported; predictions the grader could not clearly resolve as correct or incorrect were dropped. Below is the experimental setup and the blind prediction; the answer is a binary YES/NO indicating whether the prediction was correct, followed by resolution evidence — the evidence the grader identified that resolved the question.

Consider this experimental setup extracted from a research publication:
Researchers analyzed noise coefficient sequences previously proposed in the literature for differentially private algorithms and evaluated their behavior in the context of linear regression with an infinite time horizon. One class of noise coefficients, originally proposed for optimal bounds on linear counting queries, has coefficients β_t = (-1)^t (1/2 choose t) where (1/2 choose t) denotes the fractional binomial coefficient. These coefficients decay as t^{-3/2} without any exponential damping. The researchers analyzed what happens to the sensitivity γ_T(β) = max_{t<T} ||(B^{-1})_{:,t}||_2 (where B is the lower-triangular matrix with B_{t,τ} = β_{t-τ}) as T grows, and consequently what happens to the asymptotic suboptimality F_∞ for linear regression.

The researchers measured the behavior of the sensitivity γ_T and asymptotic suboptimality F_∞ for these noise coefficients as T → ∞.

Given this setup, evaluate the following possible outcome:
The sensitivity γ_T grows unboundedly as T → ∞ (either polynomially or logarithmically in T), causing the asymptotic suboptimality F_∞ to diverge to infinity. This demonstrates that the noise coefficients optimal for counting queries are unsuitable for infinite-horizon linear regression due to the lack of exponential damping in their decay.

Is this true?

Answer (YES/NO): YES